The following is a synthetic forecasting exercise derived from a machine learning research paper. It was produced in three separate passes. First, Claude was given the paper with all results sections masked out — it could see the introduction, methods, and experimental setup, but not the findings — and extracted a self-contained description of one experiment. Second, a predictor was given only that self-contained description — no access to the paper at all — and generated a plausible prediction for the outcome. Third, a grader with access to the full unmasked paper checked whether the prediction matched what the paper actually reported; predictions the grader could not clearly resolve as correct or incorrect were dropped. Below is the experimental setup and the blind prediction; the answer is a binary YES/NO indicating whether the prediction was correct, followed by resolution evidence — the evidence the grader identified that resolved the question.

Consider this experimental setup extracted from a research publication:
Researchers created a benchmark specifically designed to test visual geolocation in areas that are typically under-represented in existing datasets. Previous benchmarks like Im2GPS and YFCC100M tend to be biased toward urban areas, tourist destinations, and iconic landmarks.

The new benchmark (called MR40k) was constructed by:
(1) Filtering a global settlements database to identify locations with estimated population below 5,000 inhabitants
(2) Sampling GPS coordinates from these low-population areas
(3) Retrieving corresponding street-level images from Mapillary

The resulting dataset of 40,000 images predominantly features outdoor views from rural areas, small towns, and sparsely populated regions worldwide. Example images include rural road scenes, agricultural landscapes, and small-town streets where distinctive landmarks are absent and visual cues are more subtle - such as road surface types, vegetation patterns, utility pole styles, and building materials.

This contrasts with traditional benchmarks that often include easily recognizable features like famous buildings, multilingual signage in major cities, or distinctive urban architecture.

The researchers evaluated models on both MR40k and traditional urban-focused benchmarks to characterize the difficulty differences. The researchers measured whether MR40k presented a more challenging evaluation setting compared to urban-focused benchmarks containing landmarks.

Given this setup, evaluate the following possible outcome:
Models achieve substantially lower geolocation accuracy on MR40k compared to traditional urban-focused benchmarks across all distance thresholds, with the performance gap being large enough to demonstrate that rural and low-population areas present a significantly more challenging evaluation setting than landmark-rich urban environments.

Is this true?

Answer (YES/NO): NO